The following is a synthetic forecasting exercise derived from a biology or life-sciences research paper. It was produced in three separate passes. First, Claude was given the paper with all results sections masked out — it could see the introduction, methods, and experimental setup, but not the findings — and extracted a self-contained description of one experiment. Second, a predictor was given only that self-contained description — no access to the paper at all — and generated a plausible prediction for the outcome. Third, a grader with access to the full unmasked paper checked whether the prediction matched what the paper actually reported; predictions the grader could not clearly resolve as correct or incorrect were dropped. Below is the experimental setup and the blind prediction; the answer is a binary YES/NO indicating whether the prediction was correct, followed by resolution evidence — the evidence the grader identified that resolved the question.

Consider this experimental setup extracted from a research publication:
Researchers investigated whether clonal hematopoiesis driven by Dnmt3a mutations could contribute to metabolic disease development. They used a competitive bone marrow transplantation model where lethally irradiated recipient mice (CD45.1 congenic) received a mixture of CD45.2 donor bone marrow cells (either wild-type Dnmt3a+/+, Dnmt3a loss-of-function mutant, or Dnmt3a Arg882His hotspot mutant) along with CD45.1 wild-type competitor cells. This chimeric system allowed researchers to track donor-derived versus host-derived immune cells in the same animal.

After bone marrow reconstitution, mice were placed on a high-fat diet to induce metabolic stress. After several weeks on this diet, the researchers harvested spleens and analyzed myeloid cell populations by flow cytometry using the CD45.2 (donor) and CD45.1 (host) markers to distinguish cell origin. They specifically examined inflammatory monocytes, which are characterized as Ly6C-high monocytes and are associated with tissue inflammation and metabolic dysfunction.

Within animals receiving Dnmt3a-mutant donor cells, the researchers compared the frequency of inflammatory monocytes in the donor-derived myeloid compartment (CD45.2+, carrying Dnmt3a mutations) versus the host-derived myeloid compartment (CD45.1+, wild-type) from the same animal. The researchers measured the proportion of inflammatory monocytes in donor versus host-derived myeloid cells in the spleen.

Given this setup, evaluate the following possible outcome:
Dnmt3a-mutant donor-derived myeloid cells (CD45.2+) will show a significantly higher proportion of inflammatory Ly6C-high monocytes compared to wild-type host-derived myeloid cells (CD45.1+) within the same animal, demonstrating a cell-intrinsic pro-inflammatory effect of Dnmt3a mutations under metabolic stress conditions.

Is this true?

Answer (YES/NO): YES